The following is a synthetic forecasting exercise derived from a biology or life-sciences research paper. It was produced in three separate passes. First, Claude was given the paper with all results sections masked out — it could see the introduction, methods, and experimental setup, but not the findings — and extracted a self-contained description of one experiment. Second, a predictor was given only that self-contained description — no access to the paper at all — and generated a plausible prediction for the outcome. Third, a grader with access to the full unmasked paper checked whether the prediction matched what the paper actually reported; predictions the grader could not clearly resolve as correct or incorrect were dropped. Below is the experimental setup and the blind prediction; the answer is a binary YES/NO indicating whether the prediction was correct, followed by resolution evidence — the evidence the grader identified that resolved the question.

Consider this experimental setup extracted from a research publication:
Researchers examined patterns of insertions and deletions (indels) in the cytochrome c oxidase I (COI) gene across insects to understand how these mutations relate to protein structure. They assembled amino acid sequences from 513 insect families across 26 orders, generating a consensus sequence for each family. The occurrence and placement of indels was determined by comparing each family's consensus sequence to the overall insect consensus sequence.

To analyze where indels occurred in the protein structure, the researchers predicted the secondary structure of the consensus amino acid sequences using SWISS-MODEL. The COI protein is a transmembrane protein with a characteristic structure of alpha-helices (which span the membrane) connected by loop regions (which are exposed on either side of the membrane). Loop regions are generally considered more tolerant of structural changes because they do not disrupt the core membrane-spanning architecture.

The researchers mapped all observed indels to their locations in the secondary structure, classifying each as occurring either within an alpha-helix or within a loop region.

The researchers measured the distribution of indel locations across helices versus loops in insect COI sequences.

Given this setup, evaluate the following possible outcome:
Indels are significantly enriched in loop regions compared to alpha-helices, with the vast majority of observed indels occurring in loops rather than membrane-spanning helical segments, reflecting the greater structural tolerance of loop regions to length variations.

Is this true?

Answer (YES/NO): YES